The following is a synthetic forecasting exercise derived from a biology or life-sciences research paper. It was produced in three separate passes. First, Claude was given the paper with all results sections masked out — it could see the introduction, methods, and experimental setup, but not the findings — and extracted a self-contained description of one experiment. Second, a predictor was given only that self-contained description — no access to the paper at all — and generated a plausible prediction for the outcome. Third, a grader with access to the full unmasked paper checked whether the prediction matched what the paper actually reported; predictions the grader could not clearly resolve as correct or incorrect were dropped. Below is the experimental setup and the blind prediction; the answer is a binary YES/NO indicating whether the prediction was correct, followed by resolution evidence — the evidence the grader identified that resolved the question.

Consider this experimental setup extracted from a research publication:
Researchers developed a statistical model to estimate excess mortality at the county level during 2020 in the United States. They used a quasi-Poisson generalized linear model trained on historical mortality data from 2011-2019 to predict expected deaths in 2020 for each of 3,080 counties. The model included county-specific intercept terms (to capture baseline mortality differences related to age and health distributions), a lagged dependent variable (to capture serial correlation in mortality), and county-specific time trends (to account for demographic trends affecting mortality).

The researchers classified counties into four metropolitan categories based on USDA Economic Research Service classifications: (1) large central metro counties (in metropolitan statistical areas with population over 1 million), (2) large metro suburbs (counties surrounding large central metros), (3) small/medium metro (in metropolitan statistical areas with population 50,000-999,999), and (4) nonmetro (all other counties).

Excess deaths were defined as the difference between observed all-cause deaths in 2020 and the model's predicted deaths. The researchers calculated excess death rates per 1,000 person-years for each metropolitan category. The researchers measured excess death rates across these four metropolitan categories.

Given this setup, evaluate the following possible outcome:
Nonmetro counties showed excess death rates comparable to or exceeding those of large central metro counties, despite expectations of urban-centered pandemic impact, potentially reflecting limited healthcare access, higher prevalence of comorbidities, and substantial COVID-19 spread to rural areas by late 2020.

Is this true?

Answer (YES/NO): YES